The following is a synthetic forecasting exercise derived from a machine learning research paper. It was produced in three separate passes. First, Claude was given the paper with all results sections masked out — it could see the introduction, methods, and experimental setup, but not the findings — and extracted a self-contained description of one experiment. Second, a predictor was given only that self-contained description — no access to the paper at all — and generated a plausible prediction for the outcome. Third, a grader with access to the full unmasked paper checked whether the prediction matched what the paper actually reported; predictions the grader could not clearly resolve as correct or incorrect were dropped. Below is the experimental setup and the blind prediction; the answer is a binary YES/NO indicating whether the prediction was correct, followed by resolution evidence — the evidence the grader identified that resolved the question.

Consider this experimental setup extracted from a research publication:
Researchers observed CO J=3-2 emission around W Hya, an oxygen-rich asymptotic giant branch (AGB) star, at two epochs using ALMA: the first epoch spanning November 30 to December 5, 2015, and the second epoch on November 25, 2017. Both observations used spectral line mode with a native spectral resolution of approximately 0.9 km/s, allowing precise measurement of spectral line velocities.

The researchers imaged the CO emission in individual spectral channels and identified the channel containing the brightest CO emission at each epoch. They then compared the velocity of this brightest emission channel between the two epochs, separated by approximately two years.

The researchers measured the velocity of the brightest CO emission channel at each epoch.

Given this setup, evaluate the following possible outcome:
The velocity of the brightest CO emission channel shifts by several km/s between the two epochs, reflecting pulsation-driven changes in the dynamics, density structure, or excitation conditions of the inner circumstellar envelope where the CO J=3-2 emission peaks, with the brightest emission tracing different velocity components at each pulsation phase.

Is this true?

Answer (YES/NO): NO